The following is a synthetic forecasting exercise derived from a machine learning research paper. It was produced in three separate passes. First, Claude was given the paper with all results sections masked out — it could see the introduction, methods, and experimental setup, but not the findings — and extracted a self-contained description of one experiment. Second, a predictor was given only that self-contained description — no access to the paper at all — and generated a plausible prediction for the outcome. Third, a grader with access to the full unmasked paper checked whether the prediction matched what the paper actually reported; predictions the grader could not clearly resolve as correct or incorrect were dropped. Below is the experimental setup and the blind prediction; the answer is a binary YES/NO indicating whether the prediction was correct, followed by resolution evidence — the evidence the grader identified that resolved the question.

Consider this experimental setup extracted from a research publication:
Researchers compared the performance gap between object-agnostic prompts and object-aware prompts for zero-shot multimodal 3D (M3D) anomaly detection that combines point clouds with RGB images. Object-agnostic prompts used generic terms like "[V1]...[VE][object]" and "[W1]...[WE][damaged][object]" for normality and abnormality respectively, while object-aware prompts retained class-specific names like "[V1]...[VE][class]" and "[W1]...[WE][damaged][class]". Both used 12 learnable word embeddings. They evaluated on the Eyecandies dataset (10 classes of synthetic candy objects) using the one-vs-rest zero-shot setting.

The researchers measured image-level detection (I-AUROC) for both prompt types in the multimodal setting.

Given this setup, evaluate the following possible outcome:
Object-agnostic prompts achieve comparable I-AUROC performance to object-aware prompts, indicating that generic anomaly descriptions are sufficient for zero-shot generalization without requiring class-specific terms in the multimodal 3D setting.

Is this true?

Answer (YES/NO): NO